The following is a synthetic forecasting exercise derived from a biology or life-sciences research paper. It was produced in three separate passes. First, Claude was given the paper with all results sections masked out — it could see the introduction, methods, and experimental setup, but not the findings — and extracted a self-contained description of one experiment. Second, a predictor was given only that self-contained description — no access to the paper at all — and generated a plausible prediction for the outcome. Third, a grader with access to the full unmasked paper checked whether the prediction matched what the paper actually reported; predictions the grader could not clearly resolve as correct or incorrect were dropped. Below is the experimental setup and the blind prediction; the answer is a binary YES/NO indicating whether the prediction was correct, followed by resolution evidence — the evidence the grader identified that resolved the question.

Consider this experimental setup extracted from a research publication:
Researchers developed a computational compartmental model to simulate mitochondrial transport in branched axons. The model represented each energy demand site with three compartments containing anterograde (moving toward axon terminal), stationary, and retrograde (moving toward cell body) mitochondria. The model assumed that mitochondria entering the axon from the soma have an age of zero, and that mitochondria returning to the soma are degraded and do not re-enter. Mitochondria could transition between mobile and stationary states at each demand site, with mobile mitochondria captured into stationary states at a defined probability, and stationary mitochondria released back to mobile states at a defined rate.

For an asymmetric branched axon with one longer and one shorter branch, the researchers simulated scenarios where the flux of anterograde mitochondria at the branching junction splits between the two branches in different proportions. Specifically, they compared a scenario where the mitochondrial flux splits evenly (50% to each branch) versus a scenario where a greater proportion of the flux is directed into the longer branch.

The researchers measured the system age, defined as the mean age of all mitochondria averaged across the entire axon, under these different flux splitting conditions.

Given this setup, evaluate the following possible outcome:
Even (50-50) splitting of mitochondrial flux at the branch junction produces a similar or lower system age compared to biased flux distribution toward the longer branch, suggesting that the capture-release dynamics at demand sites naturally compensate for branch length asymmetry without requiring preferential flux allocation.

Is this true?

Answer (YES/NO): YES